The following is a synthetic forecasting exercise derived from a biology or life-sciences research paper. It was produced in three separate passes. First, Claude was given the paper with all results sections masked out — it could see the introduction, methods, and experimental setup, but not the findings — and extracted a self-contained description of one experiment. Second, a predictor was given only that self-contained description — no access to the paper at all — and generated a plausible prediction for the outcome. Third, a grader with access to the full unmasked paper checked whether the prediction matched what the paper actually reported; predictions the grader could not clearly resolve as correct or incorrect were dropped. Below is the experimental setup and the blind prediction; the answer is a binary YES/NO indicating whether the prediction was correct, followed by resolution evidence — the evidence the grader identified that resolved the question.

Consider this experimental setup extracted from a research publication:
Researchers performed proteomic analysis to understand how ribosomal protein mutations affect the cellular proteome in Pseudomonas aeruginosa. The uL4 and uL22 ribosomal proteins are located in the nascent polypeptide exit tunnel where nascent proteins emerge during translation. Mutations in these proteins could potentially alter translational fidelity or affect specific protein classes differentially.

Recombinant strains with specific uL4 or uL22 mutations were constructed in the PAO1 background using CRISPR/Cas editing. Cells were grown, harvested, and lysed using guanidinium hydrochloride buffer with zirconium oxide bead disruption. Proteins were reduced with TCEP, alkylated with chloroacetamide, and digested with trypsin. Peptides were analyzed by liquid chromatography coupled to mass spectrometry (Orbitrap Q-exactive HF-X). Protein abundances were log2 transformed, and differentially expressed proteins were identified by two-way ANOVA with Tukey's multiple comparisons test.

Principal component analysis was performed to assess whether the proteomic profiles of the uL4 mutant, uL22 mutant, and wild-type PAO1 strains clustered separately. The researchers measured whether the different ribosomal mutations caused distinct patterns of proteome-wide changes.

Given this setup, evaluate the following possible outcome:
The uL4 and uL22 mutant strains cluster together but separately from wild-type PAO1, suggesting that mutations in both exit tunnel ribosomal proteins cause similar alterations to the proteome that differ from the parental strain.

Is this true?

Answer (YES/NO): NO